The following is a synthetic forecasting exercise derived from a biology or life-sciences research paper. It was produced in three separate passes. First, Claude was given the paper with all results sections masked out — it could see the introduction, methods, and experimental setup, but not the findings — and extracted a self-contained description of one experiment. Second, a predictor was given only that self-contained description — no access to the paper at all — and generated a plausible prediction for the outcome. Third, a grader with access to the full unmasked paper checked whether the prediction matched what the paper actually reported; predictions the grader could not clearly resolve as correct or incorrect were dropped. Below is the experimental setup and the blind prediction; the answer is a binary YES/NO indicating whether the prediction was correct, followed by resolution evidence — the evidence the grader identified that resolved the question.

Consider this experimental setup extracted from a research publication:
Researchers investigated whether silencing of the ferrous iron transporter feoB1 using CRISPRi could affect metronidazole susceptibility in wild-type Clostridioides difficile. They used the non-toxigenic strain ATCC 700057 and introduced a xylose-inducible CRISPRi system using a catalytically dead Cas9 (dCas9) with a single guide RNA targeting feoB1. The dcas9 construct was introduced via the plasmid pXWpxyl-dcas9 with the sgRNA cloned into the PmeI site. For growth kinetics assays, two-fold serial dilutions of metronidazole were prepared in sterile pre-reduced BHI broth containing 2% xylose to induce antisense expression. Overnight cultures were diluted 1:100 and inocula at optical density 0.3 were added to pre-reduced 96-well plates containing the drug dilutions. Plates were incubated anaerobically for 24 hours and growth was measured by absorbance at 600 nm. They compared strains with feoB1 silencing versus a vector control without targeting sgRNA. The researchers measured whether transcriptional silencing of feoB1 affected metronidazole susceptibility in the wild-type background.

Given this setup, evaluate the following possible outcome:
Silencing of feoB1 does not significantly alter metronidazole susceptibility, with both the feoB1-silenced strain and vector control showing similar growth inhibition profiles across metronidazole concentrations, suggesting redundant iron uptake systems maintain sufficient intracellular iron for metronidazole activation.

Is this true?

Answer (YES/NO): NO